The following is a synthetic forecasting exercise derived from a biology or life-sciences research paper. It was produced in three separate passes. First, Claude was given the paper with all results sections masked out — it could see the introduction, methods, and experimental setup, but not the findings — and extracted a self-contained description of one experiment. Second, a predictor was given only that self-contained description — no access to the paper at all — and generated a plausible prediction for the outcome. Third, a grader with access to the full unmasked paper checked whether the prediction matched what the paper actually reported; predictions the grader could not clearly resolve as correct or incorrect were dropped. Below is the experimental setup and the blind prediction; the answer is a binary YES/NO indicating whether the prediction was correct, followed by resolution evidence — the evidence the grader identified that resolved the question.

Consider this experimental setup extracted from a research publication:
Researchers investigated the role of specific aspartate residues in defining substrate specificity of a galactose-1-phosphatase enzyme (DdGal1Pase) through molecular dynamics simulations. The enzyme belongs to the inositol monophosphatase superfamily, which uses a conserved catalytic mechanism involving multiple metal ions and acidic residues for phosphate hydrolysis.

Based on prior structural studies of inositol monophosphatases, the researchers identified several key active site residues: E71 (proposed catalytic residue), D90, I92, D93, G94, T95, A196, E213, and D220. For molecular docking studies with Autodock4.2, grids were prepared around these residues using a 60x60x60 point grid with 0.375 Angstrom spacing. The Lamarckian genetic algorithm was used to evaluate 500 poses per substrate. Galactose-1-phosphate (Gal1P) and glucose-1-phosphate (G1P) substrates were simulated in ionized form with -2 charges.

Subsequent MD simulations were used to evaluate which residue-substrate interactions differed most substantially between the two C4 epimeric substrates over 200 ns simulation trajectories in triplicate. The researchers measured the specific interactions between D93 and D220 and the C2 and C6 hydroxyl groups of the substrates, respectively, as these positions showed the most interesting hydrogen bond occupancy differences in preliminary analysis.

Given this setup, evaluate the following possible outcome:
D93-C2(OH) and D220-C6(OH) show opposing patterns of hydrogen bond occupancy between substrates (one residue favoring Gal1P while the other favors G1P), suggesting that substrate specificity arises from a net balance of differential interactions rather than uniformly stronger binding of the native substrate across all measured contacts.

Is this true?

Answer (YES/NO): YES